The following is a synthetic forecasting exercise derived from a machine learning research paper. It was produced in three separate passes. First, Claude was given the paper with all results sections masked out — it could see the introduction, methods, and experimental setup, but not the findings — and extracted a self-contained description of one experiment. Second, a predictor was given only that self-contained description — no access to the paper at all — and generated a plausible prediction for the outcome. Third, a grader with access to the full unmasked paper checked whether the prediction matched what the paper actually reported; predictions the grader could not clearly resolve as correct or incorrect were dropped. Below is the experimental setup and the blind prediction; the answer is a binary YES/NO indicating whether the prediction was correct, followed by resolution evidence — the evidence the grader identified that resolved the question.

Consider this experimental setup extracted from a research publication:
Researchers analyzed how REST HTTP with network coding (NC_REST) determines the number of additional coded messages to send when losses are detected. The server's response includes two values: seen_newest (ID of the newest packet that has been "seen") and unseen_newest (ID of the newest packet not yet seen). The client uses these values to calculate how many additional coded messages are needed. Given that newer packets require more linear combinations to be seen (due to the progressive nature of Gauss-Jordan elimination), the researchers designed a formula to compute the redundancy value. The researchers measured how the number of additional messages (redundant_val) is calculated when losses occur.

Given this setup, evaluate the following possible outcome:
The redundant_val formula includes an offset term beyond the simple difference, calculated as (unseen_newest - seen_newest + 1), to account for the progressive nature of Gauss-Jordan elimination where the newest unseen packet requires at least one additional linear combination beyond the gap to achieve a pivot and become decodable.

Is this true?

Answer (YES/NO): NO